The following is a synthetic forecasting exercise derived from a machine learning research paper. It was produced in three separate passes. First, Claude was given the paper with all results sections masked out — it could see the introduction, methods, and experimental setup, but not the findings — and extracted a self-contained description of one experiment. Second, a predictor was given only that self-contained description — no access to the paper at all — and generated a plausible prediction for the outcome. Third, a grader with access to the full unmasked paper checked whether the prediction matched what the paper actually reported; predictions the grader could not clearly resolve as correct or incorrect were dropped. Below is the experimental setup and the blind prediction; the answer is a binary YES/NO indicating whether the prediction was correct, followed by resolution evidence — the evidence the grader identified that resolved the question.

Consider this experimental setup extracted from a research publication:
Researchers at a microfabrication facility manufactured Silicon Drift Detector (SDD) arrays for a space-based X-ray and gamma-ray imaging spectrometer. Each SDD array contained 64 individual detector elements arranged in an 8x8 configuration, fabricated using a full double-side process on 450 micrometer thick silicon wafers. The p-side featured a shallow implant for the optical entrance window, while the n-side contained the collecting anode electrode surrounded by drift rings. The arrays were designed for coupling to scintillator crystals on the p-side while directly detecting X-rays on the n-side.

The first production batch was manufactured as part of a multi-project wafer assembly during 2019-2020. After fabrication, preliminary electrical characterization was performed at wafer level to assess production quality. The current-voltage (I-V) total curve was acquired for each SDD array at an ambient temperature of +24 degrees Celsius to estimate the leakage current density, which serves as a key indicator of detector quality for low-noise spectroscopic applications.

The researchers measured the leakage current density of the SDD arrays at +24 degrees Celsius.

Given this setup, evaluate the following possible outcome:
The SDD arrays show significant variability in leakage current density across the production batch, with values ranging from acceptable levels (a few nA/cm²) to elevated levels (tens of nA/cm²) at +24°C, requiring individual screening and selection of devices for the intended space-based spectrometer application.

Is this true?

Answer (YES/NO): NO